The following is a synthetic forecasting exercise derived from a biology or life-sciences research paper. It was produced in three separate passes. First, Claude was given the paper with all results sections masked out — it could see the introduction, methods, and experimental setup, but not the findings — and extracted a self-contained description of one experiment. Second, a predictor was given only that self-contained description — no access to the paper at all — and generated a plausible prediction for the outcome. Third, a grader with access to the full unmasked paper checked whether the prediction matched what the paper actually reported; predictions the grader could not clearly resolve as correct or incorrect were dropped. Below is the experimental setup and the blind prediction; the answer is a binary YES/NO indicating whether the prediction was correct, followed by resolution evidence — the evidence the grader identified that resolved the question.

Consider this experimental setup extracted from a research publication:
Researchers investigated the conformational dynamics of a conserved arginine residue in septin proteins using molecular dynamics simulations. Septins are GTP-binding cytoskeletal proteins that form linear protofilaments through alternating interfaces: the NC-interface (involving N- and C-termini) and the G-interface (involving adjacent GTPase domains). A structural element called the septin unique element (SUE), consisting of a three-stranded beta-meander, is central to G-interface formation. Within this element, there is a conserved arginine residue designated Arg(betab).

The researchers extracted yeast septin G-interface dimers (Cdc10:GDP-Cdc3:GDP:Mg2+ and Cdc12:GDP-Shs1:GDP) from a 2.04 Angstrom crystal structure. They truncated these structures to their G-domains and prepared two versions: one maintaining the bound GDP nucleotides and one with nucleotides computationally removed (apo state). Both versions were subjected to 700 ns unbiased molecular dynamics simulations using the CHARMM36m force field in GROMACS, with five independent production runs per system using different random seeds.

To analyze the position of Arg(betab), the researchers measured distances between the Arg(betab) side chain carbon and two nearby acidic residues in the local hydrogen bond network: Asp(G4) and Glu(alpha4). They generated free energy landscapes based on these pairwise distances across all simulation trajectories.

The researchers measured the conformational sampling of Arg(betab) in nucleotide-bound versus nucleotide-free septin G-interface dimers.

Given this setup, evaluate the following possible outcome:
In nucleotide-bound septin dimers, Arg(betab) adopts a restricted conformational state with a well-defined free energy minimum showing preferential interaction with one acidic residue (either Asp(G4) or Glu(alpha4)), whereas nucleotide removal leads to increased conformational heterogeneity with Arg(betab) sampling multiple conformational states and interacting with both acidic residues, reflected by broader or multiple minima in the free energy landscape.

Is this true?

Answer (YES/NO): NO